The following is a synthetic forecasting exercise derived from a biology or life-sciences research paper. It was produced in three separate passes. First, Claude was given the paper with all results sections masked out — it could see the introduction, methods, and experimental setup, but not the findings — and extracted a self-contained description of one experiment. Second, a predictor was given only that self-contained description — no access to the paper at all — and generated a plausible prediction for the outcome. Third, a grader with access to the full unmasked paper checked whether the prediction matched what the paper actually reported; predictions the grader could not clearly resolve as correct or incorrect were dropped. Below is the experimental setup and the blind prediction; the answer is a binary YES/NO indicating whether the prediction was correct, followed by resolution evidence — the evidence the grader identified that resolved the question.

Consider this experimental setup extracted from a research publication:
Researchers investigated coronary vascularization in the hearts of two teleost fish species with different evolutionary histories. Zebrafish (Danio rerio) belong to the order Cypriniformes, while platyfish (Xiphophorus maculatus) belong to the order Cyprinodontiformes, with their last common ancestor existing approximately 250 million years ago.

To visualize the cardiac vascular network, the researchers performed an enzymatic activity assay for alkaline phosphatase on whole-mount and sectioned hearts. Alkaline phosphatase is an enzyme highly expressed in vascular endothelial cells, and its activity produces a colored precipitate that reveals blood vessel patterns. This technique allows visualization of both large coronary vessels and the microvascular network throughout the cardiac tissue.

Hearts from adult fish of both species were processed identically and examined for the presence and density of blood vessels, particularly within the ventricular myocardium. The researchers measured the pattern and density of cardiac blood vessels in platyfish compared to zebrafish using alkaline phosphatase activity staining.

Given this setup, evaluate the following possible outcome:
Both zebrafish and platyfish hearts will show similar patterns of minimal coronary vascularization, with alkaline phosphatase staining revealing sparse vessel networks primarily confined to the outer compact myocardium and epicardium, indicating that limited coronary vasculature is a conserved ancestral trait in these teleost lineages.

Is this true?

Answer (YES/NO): NO